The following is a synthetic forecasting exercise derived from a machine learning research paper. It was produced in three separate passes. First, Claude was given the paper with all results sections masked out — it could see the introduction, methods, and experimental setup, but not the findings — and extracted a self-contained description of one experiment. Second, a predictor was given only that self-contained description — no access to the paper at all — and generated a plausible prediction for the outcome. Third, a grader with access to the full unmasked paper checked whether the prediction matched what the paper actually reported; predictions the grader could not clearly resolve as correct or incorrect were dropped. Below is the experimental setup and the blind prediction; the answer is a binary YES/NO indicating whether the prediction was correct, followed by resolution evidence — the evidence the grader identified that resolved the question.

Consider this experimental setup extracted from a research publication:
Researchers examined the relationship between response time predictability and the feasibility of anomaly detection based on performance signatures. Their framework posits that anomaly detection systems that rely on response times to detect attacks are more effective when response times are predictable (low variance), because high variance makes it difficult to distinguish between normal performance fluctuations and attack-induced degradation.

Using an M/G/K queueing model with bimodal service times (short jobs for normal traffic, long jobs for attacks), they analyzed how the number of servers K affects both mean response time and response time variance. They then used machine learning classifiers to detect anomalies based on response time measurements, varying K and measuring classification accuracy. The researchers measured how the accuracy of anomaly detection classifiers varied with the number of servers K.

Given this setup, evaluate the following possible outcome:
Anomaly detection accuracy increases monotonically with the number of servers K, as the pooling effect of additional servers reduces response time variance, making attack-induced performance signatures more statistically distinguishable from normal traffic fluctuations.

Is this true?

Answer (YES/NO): NO